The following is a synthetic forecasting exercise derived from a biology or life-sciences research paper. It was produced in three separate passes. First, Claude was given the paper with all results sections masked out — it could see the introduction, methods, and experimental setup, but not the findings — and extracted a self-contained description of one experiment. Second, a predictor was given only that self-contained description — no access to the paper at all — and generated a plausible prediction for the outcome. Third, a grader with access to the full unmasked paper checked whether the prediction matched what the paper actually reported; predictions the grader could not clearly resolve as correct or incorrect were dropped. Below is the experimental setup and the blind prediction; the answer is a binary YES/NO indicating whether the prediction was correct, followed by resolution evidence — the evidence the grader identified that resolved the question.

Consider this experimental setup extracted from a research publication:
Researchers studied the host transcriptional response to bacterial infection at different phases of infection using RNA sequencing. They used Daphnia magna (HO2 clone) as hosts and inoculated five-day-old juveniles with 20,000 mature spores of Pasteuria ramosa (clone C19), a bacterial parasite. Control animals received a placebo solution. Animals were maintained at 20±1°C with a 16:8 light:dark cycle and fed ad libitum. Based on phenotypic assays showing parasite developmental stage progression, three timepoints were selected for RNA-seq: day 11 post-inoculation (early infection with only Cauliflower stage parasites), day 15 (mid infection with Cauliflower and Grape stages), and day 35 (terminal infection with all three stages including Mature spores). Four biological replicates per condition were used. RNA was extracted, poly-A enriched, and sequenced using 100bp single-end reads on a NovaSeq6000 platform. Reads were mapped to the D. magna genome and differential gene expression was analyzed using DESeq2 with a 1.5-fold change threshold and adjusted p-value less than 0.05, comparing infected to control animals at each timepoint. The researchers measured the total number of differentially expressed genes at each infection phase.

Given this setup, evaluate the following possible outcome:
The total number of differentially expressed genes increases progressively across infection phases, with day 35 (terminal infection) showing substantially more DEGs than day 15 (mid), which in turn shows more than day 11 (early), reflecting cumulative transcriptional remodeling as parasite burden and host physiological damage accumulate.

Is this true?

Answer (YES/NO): NO